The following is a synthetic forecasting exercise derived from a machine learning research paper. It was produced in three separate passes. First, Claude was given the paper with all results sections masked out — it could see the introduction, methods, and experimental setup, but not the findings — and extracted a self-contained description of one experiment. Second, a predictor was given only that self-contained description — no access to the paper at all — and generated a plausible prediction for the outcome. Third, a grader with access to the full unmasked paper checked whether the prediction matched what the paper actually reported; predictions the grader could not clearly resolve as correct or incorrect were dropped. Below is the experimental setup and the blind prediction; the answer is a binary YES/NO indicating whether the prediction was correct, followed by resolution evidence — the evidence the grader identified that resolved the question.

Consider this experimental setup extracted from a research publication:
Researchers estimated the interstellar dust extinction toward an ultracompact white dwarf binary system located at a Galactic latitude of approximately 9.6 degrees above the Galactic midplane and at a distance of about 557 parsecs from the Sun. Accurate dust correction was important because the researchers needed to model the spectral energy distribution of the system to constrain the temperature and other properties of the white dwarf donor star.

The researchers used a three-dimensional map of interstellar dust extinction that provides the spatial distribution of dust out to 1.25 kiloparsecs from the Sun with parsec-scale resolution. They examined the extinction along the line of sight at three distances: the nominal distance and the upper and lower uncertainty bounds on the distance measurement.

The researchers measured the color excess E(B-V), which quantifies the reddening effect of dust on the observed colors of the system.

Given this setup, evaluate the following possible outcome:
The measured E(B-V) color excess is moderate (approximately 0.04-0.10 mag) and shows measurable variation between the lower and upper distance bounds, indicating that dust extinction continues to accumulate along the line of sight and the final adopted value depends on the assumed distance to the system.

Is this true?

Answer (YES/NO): NO